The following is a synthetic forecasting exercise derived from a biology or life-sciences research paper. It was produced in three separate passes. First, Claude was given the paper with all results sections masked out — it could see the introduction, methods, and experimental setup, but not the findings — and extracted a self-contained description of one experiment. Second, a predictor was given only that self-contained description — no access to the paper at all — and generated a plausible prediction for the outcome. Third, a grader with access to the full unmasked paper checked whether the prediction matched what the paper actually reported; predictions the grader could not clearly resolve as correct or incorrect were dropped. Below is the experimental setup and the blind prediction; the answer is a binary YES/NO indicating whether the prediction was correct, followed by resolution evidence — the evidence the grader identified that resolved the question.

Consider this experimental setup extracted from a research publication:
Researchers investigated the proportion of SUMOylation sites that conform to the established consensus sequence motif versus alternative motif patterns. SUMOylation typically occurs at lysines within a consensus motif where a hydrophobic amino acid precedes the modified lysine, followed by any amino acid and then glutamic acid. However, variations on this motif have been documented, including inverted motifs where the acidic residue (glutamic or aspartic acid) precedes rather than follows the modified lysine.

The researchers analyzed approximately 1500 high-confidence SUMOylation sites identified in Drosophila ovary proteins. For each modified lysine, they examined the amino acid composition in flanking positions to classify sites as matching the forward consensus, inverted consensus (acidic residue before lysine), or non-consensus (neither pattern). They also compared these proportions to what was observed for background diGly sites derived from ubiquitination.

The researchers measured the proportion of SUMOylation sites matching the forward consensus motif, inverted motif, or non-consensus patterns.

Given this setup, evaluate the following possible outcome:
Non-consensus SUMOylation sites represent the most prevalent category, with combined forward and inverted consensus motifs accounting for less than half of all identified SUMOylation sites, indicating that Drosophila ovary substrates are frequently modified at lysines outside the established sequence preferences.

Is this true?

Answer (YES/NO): YES